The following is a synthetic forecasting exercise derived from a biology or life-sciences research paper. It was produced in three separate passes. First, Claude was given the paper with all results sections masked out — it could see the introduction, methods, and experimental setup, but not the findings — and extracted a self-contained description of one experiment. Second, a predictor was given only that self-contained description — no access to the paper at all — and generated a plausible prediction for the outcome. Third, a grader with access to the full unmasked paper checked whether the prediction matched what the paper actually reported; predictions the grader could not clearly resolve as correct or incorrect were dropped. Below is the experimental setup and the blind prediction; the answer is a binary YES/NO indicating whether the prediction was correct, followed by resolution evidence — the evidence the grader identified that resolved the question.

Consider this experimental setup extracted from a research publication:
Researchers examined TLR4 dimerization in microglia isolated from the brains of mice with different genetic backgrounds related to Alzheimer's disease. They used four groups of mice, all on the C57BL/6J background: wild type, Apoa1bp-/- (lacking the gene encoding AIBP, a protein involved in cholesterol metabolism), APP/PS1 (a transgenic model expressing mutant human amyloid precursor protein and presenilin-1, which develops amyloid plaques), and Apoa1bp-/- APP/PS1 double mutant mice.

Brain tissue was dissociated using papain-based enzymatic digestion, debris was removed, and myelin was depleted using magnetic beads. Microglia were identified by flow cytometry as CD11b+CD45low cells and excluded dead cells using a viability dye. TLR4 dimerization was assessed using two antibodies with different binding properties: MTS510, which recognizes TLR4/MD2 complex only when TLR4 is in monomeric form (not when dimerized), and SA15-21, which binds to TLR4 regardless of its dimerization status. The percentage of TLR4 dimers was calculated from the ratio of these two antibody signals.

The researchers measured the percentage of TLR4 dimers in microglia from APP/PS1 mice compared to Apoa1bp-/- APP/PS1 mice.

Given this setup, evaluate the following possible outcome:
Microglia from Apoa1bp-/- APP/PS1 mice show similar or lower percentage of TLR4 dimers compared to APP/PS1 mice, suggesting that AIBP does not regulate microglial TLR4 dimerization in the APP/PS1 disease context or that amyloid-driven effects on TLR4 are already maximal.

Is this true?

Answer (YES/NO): NO